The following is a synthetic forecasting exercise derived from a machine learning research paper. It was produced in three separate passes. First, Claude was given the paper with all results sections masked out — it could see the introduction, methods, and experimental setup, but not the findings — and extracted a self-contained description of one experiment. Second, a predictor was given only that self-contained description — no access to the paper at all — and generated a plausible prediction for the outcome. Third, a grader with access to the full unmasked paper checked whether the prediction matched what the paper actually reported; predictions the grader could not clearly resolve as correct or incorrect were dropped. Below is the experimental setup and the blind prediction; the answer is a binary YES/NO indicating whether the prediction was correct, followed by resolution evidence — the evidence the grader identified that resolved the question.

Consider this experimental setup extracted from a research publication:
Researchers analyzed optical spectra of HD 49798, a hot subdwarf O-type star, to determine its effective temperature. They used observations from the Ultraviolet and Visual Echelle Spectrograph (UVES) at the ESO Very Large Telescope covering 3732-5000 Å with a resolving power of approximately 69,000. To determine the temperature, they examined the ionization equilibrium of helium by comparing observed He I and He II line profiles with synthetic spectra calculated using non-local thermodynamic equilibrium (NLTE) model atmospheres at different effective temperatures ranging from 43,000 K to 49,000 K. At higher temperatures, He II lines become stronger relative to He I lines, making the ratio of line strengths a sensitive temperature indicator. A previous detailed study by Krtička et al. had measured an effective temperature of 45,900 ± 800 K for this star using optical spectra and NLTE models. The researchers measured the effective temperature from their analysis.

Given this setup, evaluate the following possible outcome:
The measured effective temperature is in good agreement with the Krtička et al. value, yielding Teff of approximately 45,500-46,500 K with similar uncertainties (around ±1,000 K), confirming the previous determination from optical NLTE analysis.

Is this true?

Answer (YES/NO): NO